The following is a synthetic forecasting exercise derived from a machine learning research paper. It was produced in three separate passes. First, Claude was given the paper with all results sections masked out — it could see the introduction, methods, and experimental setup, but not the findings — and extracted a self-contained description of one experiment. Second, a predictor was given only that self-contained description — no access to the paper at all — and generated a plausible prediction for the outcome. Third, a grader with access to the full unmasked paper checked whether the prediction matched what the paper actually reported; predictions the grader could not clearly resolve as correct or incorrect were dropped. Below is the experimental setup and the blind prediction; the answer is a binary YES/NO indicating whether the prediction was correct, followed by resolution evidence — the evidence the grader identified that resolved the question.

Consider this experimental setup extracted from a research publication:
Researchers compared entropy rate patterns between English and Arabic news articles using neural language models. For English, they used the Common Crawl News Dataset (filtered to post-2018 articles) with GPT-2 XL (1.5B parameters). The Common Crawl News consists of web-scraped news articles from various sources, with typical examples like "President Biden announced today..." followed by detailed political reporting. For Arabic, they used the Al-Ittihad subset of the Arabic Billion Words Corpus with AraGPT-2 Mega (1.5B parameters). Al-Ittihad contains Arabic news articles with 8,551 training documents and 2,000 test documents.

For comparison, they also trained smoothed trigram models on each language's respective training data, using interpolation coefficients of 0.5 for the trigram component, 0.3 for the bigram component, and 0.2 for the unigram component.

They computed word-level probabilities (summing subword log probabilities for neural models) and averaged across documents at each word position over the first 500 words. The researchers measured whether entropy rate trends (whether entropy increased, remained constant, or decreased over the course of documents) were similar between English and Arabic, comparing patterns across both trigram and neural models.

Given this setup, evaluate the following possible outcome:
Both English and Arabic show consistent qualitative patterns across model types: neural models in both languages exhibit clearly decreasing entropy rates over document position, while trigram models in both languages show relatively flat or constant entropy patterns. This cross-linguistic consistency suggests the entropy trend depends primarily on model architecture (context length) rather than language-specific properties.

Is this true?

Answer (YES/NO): NO